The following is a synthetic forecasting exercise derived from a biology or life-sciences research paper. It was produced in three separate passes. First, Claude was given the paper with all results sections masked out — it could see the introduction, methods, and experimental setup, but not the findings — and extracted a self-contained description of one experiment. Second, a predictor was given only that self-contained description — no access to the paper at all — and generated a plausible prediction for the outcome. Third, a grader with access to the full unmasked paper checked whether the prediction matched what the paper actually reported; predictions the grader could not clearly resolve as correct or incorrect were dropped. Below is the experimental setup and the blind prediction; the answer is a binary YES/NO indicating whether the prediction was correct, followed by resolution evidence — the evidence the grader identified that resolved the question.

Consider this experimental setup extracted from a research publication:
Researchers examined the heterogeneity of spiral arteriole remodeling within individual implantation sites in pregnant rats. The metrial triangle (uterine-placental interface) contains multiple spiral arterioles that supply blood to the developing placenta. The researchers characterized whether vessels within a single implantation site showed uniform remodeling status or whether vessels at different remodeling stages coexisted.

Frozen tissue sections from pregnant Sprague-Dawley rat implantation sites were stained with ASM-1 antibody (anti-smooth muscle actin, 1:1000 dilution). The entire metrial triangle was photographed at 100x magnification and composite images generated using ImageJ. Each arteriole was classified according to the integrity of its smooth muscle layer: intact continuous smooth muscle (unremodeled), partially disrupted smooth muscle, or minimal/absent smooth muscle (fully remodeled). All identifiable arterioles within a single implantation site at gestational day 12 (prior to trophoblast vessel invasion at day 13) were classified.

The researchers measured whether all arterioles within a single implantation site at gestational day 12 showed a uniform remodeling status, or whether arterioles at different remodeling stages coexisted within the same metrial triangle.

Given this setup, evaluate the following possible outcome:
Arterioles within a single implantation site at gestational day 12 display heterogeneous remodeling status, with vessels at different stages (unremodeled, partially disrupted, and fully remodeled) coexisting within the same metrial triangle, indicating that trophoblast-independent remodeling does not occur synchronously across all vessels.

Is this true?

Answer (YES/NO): YES